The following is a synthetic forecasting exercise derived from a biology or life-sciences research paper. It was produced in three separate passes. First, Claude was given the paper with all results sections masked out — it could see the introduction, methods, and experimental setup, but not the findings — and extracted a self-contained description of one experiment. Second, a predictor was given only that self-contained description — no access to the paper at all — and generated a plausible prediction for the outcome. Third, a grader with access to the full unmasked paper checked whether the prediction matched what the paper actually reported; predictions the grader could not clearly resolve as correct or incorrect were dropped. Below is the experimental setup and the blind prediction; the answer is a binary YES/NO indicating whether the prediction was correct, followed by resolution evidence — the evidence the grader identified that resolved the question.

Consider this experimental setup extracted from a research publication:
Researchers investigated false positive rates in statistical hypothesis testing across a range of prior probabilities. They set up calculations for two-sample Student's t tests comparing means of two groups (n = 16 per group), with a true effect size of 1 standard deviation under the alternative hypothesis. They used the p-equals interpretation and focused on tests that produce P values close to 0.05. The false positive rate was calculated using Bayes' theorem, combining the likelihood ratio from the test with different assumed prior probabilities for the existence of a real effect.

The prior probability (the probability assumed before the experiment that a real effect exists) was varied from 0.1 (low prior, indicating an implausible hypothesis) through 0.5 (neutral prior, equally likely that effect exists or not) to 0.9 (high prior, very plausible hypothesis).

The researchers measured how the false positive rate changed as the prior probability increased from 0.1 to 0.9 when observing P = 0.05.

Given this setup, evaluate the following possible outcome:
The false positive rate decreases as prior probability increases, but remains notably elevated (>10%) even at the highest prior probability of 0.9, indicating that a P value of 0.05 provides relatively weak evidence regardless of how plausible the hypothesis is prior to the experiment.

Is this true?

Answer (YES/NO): NO